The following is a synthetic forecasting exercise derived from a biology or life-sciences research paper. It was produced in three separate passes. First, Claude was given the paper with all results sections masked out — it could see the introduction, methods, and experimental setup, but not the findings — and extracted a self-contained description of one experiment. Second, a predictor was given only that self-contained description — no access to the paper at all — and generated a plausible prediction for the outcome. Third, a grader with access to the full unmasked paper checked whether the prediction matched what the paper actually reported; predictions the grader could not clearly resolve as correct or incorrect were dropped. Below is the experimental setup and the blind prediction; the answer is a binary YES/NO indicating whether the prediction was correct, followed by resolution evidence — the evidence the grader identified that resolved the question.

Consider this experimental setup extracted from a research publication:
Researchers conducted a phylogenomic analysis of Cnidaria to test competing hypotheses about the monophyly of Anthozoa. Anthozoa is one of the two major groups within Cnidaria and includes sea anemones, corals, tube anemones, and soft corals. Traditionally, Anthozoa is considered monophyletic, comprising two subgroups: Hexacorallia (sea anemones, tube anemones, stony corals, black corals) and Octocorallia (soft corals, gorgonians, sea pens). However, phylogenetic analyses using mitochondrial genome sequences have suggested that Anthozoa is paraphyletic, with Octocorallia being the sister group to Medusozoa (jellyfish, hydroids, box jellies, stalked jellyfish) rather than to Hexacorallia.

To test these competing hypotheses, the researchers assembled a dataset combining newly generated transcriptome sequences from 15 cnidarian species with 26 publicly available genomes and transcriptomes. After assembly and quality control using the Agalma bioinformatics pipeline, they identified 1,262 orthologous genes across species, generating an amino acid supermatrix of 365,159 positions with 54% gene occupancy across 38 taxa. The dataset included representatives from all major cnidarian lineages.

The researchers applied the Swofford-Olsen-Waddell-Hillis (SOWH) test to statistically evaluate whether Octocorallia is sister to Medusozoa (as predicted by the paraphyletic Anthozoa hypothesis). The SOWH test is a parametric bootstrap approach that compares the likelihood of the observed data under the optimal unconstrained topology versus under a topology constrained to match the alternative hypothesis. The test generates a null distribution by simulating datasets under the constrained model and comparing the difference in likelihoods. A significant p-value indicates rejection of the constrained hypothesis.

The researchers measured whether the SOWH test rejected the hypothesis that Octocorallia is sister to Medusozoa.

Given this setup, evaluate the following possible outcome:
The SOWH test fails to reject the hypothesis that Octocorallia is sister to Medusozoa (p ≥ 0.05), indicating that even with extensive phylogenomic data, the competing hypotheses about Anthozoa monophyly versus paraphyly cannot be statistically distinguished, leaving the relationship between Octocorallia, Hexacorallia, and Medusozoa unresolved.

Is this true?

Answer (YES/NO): NO